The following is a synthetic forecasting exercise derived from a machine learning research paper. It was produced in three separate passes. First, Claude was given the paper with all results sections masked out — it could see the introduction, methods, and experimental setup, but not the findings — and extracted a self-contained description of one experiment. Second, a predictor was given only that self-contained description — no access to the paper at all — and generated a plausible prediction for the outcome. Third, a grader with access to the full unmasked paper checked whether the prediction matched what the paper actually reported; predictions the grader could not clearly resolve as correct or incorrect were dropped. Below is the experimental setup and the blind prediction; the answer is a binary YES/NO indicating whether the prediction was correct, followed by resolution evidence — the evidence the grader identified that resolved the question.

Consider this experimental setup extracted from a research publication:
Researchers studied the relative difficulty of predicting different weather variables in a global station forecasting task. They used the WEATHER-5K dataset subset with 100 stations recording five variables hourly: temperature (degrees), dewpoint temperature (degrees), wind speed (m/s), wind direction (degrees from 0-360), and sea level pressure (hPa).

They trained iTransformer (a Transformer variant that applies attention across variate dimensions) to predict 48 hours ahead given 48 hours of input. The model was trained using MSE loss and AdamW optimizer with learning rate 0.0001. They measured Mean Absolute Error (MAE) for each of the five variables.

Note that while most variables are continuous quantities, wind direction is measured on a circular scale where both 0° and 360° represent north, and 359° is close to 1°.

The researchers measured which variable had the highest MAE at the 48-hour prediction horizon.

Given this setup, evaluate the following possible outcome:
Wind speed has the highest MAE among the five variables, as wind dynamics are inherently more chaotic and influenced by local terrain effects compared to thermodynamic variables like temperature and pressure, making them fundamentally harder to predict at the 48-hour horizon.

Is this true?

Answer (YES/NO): NO